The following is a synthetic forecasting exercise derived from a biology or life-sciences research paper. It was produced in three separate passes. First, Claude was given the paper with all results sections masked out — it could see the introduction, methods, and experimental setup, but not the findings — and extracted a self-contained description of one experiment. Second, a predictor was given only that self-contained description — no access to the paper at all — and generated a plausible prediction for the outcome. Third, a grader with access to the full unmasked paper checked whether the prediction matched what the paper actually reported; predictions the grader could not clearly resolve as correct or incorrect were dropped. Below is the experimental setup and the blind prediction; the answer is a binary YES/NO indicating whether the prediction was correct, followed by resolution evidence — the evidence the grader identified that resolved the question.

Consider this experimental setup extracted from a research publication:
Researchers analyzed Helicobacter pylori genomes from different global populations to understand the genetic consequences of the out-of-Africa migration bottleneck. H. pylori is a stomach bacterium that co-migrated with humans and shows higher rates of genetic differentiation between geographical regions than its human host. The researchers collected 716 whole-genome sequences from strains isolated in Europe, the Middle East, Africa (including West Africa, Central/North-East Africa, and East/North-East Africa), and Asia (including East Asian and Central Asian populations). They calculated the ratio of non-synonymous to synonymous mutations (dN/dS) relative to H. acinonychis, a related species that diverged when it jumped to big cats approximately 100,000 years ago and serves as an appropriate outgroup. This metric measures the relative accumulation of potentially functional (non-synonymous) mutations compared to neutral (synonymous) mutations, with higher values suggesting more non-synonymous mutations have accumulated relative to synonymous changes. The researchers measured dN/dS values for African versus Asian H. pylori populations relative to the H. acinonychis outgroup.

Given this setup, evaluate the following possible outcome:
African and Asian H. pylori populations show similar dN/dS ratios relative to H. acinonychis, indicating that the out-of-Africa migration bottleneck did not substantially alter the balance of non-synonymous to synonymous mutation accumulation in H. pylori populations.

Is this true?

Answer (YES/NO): NO